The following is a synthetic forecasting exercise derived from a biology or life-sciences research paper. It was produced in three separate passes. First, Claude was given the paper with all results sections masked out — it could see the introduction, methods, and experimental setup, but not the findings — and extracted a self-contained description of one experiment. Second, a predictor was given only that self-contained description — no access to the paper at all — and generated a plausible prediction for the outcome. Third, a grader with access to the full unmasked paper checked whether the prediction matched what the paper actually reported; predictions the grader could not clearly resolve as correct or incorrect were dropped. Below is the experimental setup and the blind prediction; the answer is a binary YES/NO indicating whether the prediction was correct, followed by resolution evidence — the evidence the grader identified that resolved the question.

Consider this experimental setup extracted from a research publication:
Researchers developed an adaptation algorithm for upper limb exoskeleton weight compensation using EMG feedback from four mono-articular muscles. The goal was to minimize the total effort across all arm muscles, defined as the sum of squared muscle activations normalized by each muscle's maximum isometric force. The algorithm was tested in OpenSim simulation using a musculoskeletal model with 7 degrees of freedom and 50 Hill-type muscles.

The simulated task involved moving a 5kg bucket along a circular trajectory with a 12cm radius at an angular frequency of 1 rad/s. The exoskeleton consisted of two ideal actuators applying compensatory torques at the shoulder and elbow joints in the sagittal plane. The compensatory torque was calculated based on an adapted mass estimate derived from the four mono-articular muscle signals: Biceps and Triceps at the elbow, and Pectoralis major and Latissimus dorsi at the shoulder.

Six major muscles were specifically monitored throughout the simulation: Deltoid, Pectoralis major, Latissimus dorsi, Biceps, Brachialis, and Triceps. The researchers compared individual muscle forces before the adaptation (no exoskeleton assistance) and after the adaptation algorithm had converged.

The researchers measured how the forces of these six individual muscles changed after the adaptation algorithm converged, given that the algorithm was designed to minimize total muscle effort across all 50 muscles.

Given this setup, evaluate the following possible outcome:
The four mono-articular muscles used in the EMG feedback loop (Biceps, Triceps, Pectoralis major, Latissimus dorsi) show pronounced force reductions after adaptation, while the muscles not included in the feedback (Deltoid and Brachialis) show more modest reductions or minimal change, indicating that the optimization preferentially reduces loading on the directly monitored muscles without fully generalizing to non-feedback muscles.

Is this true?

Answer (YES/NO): NO